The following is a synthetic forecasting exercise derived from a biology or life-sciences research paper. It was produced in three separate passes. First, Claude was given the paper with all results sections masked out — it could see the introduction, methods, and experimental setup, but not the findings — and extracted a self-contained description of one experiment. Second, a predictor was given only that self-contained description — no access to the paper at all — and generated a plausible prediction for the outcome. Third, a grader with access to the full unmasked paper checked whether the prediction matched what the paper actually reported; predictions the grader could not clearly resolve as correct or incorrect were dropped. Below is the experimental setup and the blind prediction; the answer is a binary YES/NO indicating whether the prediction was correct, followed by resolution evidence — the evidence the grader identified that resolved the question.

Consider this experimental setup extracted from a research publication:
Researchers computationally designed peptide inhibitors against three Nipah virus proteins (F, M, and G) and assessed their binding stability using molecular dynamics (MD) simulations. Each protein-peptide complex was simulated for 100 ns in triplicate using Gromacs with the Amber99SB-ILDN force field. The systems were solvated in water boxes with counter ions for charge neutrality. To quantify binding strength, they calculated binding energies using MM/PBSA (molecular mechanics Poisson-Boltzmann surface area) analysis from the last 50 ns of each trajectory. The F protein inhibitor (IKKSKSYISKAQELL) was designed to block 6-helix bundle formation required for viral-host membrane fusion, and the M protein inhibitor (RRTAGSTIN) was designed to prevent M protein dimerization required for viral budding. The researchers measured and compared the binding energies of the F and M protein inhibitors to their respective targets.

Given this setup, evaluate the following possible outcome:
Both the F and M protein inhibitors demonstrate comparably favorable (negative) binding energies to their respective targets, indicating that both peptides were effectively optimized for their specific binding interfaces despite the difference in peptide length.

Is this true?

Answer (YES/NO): YES